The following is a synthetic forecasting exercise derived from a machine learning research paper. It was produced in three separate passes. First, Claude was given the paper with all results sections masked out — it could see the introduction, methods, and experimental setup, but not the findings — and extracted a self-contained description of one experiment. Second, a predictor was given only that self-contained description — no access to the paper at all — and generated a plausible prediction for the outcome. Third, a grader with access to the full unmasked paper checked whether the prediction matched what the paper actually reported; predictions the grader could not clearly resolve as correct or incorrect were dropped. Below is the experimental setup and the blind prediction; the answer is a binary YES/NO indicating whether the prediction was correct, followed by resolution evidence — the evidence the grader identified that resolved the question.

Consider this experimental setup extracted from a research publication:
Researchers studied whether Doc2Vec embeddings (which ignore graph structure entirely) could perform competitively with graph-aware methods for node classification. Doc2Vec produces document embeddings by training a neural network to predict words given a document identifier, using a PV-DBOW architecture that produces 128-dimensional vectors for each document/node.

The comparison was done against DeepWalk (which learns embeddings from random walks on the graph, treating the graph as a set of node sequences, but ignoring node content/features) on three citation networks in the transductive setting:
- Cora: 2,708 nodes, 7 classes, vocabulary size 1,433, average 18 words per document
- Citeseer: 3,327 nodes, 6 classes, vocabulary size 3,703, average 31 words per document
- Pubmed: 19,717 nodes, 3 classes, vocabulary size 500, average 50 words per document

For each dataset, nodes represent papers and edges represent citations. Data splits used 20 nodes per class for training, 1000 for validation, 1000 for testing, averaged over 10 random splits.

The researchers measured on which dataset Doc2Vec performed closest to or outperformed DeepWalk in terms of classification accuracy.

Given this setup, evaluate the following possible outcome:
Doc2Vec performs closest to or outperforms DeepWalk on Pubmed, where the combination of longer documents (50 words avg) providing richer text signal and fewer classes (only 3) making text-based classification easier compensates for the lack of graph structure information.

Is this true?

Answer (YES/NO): NO